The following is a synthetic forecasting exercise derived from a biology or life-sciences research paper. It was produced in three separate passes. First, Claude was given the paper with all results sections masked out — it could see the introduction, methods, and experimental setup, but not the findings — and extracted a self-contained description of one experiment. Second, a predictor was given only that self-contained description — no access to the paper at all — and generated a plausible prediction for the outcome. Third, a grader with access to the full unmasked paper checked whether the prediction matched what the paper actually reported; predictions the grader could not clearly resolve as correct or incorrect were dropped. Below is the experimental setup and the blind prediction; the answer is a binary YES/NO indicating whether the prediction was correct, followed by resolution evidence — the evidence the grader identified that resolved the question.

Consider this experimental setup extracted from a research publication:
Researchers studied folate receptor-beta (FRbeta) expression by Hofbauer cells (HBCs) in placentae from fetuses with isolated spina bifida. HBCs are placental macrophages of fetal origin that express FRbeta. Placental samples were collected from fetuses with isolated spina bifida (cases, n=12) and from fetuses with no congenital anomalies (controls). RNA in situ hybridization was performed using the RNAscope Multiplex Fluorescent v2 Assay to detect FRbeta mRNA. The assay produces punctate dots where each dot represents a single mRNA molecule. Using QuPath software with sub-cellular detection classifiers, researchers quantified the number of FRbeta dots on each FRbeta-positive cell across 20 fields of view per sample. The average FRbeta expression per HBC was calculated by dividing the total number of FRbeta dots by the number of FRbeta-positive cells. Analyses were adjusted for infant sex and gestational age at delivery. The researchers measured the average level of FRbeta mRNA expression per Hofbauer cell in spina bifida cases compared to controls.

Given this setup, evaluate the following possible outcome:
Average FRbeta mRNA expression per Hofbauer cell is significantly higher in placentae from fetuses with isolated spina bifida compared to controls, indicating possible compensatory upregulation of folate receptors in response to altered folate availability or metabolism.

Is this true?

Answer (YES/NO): YES